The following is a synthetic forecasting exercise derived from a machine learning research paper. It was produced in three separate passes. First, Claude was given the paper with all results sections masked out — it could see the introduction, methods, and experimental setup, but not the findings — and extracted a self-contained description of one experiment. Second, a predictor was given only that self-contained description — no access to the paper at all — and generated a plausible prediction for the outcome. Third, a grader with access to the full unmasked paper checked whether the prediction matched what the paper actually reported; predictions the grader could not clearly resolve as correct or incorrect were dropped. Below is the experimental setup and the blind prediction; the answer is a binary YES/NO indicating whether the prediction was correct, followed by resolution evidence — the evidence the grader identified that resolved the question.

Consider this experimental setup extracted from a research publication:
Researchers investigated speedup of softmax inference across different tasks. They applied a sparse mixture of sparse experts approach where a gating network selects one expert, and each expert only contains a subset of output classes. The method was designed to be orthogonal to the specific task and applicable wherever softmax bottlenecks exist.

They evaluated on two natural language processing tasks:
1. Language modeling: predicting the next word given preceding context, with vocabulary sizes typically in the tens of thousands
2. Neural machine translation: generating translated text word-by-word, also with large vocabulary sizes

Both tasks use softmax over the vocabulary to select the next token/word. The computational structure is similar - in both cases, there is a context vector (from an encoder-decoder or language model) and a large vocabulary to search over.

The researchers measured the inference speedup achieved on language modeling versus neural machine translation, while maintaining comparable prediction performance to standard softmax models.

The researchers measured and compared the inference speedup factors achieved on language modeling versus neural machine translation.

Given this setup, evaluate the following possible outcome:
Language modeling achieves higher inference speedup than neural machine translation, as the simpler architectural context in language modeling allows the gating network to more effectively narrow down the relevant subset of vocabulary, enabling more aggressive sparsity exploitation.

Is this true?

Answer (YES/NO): YES